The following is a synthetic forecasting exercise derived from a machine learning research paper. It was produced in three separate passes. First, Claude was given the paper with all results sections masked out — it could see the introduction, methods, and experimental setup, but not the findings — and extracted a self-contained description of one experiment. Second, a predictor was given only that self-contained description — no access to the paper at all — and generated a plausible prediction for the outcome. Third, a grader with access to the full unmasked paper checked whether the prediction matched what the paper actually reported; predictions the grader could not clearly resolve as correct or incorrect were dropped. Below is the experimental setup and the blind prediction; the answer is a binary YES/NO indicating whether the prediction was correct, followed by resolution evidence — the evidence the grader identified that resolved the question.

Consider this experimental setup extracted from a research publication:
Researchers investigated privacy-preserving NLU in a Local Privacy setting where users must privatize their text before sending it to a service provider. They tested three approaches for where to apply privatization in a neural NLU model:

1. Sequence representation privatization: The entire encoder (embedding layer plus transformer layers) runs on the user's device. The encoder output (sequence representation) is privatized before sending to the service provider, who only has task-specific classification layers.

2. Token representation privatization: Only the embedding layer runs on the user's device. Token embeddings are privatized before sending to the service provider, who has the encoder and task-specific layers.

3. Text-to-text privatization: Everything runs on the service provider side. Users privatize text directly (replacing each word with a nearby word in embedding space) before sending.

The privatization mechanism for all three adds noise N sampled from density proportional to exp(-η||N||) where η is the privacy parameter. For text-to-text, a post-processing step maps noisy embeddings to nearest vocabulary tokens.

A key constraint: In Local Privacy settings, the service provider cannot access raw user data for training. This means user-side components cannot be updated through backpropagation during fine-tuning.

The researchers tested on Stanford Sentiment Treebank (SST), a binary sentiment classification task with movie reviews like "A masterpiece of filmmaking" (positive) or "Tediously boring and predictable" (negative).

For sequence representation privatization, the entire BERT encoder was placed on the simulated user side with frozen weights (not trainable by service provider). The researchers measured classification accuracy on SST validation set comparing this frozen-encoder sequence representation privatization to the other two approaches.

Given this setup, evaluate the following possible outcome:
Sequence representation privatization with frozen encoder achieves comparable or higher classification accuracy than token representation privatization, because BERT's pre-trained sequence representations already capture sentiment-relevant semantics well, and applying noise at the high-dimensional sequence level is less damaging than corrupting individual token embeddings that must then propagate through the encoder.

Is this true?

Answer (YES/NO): NO